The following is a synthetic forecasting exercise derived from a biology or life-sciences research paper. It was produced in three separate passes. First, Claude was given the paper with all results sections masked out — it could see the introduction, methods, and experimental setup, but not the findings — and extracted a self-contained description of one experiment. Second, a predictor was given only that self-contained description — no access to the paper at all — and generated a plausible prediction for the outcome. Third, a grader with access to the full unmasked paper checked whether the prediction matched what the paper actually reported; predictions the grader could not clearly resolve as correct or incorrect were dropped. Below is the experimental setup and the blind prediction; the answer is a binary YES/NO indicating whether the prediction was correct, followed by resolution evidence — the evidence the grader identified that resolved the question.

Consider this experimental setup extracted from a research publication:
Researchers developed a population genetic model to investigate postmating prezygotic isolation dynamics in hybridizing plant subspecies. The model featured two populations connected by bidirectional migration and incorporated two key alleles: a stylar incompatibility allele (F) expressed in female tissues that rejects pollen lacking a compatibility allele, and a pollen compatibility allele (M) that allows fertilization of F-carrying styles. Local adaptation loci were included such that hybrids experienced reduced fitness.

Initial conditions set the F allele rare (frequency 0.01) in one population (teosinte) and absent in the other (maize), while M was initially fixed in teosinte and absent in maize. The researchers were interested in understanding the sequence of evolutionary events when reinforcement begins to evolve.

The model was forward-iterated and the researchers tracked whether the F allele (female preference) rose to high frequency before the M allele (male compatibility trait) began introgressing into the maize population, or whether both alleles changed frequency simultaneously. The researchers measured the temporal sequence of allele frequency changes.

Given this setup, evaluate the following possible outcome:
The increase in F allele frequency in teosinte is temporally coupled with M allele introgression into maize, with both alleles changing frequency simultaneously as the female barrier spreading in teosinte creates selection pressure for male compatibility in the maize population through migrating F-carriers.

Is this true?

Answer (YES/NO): NO